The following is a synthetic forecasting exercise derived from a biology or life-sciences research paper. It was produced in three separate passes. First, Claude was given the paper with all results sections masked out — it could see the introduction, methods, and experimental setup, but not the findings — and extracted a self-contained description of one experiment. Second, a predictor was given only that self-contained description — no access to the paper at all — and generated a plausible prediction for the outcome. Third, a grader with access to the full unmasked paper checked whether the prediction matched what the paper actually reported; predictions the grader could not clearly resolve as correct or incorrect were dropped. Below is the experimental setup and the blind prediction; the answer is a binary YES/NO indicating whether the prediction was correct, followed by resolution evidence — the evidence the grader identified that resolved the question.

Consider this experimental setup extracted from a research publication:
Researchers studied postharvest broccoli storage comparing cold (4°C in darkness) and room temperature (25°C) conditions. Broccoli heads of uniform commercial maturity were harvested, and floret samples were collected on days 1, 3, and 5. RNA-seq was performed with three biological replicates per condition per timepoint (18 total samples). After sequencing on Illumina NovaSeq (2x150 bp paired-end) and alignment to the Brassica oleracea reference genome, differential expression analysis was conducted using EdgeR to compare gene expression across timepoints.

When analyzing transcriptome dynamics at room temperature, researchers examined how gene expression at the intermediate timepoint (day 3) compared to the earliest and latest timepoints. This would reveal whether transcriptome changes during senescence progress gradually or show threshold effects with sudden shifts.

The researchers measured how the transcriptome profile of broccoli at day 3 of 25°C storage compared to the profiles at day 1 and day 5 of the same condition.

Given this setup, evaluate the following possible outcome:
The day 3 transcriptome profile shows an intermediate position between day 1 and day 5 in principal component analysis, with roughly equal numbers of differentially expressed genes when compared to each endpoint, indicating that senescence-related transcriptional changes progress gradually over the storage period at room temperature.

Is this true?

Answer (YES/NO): NO